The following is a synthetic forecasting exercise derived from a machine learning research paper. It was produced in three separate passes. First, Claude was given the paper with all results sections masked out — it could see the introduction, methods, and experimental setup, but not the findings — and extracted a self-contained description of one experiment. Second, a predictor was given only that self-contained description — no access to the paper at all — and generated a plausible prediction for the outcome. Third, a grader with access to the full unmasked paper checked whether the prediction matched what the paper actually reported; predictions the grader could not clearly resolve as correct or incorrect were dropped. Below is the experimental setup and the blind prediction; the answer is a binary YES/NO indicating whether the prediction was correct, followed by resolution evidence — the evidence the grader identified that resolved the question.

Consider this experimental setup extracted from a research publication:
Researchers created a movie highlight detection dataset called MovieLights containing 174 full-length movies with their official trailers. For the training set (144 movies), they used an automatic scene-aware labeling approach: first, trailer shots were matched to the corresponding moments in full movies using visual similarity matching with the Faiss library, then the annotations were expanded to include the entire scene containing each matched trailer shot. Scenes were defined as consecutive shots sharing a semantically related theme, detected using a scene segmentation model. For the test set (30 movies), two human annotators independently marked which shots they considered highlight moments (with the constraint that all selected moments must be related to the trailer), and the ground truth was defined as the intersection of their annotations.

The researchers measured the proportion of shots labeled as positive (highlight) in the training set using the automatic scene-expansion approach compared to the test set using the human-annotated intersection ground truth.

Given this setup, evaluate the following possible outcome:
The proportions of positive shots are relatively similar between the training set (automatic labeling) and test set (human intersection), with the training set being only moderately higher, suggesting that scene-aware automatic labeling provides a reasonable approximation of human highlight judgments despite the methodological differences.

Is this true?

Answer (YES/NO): NO